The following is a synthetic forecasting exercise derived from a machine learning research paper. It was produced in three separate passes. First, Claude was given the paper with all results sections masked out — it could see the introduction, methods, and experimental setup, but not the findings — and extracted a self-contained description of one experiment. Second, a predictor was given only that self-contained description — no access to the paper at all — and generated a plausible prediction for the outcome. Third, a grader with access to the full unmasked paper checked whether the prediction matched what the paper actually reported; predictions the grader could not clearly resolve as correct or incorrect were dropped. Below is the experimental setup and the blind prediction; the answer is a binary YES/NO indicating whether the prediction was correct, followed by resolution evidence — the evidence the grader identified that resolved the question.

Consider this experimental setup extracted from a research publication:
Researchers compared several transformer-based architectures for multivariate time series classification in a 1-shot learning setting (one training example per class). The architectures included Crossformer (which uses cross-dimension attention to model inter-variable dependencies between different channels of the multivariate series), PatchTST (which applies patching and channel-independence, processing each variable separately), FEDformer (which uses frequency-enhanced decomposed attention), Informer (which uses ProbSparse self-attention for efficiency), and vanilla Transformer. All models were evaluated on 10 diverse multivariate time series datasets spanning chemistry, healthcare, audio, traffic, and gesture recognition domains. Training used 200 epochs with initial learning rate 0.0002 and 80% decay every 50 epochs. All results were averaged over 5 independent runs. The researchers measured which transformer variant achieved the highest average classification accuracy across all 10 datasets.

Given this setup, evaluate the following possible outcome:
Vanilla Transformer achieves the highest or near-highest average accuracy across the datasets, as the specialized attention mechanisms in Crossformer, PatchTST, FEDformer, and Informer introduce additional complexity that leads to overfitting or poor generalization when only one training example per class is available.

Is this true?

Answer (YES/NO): NO